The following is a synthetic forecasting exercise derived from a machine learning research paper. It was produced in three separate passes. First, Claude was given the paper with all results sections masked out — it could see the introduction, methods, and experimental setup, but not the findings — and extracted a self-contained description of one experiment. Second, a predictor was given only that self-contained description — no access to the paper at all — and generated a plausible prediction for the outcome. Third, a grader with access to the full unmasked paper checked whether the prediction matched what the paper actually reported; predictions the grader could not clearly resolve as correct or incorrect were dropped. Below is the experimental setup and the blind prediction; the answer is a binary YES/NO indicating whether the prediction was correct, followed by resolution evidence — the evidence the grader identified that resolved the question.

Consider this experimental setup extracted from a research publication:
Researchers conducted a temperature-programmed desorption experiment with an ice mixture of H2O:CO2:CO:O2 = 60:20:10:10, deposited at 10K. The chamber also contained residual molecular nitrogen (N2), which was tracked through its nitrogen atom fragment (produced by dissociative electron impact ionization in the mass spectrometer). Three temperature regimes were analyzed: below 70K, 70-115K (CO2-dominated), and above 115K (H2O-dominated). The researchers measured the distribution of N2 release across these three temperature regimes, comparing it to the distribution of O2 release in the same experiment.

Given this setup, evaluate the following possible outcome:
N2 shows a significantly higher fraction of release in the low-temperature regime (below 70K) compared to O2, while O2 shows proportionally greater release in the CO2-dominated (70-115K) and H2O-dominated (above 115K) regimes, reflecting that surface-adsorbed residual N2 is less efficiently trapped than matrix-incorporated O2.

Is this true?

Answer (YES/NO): NO